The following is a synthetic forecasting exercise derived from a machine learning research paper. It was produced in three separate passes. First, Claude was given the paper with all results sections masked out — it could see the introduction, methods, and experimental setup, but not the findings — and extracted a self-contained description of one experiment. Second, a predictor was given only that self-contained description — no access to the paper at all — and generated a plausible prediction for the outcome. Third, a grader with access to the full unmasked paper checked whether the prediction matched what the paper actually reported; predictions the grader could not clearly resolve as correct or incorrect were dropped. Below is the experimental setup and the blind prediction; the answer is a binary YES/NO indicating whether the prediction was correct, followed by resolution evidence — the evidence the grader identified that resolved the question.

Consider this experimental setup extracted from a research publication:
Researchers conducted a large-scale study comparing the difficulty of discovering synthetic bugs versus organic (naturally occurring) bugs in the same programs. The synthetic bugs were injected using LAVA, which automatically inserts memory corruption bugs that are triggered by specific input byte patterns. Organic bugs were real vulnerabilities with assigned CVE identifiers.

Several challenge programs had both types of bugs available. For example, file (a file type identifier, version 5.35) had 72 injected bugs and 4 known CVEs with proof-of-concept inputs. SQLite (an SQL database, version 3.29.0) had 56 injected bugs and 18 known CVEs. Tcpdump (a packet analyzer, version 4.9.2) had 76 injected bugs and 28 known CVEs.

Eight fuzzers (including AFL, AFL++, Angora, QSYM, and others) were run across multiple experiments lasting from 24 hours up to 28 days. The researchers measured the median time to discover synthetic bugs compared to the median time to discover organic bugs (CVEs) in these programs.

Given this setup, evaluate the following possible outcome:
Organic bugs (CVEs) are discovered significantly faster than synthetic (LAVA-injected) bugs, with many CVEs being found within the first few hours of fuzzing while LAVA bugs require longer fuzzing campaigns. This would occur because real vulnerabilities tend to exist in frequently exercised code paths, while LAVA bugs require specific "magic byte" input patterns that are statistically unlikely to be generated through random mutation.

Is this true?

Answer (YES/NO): NO